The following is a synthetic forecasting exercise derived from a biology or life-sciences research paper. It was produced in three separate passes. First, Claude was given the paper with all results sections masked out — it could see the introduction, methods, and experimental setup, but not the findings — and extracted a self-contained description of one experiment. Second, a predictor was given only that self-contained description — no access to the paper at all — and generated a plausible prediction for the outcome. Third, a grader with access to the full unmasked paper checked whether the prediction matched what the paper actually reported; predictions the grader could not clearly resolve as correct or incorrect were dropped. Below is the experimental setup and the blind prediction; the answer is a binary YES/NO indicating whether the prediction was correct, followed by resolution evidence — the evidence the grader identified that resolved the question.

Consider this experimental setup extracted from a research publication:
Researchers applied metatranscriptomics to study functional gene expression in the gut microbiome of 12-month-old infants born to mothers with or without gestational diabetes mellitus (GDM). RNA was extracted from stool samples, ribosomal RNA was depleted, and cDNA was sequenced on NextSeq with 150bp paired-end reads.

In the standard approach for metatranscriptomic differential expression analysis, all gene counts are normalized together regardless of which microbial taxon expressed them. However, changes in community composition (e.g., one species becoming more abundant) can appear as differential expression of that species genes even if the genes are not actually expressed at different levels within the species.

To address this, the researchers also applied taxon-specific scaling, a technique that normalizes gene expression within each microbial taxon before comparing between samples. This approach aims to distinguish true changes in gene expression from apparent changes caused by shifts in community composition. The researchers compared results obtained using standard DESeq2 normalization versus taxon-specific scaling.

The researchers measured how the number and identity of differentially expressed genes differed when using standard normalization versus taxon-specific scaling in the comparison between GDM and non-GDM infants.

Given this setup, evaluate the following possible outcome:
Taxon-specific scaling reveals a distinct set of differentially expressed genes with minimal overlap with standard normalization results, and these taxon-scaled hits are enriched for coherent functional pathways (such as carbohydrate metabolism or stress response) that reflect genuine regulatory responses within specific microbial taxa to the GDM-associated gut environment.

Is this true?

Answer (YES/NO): NO